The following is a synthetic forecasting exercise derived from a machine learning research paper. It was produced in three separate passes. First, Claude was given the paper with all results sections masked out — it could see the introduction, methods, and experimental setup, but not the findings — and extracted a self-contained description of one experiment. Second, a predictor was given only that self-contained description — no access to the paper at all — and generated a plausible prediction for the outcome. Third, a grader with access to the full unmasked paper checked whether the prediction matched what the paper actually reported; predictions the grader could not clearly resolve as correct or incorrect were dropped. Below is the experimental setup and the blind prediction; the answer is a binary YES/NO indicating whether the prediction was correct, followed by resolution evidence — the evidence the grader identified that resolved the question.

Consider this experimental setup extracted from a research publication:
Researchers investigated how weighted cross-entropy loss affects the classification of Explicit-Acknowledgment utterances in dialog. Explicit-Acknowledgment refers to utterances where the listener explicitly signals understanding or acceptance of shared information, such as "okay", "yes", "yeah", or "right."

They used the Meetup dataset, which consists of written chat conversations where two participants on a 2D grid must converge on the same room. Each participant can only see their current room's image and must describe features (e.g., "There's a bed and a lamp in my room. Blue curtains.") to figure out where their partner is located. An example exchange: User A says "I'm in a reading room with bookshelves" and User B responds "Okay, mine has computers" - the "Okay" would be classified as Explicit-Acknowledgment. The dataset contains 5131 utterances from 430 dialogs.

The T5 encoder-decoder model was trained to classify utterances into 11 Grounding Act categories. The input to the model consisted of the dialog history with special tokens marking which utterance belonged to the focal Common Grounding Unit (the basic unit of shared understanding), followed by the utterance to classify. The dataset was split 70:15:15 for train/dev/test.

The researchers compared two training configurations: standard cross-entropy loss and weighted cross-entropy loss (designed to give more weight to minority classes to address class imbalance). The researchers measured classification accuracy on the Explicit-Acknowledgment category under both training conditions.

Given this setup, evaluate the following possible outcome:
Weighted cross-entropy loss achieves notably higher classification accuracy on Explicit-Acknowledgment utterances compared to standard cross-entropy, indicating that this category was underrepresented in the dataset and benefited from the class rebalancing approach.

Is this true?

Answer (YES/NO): NO